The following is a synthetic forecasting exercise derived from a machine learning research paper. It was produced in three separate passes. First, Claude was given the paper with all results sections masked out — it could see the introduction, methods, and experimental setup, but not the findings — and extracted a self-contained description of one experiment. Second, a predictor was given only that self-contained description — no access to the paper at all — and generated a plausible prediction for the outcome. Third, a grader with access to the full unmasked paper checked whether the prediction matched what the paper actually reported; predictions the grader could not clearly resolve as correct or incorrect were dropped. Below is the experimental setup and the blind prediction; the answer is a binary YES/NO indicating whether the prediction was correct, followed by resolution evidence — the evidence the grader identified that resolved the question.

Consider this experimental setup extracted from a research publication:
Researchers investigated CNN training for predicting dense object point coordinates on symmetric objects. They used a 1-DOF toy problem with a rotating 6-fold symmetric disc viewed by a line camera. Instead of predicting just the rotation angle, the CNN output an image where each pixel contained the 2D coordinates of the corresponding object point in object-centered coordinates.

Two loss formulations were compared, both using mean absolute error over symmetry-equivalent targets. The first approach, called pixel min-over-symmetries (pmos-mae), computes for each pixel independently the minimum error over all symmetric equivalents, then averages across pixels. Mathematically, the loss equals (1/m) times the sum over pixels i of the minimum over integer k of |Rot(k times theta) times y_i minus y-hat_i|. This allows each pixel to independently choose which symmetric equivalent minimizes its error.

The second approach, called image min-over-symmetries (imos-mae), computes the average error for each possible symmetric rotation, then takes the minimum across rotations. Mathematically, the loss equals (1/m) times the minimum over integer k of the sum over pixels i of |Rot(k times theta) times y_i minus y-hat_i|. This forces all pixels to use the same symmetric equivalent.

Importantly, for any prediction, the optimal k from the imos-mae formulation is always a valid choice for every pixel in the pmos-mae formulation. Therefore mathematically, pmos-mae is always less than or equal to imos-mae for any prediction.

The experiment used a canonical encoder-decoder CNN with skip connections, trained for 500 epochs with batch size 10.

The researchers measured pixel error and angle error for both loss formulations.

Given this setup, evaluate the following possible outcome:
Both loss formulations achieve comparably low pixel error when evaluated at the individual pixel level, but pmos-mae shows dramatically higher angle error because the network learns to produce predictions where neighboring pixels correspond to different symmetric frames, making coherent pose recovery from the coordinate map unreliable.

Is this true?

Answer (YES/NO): NO